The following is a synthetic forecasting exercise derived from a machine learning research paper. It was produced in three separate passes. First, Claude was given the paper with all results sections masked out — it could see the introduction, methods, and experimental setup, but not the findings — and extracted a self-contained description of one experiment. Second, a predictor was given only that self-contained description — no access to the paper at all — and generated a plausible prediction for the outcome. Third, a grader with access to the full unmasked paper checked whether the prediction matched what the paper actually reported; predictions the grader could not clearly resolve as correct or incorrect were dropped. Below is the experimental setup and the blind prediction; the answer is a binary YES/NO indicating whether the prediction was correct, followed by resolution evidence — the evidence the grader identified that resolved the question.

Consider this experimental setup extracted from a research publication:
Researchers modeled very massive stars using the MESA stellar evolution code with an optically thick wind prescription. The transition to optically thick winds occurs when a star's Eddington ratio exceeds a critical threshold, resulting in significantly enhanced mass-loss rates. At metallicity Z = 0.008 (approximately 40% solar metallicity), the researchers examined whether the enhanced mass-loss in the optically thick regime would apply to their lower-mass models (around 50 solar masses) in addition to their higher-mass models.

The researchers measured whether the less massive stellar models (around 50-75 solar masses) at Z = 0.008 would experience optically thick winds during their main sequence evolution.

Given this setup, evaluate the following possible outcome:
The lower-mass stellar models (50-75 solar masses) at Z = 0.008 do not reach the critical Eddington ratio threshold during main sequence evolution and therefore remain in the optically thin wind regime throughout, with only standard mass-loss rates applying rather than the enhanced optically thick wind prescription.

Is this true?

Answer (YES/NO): NO